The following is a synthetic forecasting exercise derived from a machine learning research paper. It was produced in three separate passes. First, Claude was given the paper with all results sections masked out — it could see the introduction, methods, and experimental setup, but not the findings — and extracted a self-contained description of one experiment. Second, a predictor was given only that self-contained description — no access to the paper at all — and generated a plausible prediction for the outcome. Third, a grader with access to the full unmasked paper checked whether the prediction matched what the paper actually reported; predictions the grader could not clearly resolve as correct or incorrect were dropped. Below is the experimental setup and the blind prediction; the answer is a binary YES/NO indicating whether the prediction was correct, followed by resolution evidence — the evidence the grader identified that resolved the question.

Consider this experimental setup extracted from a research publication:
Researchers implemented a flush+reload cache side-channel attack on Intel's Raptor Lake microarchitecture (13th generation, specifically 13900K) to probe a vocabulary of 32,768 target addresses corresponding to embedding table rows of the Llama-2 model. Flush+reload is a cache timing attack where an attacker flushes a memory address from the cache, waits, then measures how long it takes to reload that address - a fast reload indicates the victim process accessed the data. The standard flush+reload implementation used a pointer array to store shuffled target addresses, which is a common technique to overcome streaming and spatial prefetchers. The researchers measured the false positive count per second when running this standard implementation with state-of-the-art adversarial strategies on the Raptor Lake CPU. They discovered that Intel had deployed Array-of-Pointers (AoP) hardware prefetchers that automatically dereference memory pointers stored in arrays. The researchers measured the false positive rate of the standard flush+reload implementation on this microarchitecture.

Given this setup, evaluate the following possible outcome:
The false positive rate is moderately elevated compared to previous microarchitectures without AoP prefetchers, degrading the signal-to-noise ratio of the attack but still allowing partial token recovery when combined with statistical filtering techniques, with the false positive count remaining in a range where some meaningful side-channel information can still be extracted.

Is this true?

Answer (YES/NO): NO